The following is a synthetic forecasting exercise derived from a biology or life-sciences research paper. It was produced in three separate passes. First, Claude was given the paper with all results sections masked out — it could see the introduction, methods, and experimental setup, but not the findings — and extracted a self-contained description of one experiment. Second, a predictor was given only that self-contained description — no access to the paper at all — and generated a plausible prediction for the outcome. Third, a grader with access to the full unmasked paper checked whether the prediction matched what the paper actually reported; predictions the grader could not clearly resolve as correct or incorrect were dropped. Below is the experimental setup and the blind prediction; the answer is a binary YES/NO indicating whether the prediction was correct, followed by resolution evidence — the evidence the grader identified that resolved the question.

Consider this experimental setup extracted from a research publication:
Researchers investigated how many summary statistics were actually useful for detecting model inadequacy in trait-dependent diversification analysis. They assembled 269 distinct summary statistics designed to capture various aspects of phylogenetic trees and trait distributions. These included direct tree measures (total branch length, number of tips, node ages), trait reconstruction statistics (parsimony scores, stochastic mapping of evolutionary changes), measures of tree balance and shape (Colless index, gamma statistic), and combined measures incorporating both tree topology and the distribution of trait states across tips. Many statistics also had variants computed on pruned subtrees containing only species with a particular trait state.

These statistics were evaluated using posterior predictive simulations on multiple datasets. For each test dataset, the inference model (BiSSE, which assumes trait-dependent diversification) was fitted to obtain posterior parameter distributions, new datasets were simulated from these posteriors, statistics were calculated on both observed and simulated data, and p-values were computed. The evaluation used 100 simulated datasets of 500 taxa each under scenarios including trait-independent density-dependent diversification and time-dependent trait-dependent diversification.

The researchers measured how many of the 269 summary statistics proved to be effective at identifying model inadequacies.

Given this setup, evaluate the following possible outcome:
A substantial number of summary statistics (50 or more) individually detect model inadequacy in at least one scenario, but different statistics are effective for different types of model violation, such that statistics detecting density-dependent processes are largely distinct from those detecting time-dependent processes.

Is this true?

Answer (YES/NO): NO